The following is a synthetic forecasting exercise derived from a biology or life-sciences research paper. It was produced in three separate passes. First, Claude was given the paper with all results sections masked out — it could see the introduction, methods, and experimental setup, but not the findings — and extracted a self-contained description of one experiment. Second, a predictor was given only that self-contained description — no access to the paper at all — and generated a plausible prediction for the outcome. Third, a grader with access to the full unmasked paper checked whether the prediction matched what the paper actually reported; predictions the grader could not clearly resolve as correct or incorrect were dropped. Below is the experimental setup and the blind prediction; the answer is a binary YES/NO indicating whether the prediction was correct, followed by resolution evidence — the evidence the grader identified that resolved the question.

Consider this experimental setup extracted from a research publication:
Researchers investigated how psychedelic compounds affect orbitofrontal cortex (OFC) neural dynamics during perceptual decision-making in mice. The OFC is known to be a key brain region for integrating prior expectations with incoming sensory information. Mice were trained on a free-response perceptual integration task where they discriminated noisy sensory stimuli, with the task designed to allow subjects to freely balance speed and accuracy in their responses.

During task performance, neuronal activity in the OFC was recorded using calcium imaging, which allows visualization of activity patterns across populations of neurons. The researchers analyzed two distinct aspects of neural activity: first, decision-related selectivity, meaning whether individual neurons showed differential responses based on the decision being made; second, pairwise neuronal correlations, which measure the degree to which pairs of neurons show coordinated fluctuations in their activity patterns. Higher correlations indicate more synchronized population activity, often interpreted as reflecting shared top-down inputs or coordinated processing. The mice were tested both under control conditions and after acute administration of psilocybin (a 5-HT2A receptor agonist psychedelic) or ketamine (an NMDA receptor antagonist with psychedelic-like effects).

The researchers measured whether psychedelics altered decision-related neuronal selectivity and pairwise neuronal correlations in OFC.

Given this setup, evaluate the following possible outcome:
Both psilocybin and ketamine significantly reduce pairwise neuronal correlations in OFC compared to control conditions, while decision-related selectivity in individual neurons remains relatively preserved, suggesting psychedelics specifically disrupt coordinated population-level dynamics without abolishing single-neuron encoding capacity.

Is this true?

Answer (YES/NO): YES